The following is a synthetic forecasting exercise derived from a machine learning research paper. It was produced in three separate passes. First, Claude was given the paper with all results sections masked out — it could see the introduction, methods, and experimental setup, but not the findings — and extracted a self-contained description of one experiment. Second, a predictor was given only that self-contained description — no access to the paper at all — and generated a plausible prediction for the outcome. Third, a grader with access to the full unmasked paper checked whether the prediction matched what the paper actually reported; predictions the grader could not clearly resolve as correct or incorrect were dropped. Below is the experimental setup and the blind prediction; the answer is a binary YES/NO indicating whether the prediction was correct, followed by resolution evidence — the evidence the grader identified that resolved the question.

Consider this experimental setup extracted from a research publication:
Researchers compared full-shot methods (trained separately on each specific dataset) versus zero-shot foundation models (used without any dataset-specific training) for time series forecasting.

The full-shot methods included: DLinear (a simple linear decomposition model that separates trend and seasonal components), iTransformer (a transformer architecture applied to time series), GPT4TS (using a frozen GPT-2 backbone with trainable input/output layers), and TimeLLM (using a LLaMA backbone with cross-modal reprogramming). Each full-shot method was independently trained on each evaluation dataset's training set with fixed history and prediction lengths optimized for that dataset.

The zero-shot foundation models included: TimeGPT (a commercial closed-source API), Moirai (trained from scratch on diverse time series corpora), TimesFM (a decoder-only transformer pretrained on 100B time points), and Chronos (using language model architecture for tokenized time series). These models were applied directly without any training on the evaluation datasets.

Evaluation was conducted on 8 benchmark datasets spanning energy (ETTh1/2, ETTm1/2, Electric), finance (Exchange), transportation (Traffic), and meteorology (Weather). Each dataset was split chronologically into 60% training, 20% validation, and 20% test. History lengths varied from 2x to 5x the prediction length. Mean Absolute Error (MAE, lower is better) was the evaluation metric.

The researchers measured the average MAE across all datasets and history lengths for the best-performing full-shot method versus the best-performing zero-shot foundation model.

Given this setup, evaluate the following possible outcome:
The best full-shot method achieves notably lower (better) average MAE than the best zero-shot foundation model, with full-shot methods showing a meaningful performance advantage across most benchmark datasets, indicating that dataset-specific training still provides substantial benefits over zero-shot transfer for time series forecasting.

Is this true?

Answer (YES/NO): YES